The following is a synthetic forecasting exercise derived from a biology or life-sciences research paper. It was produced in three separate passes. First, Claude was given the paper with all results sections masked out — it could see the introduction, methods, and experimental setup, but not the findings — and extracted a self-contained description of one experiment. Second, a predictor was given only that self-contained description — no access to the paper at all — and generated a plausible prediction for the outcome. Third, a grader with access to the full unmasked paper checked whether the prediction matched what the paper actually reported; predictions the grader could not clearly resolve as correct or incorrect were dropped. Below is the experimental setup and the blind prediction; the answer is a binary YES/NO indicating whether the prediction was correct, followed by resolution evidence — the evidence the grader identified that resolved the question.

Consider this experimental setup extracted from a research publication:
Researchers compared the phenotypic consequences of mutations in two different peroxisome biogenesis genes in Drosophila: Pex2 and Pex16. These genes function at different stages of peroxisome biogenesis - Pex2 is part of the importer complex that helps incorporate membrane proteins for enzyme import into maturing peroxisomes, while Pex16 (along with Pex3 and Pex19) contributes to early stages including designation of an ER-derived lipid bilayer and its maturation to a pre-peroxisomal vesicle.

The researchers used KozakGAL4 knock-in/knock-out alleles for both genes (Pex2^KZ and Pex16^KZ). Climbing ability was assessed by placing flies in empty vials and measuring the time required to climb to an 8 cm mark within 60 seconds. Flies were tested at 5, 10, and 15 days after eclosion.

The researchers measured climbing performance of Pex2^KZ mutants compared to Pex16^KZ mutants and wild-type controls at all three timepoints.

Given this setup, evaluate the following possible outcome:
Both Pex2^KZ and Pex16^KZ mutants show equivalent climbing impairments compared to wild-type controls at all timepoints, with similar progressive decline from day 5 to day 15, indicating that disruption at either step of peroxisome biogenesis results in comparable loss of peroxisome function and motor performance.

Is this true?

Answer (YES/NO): NO